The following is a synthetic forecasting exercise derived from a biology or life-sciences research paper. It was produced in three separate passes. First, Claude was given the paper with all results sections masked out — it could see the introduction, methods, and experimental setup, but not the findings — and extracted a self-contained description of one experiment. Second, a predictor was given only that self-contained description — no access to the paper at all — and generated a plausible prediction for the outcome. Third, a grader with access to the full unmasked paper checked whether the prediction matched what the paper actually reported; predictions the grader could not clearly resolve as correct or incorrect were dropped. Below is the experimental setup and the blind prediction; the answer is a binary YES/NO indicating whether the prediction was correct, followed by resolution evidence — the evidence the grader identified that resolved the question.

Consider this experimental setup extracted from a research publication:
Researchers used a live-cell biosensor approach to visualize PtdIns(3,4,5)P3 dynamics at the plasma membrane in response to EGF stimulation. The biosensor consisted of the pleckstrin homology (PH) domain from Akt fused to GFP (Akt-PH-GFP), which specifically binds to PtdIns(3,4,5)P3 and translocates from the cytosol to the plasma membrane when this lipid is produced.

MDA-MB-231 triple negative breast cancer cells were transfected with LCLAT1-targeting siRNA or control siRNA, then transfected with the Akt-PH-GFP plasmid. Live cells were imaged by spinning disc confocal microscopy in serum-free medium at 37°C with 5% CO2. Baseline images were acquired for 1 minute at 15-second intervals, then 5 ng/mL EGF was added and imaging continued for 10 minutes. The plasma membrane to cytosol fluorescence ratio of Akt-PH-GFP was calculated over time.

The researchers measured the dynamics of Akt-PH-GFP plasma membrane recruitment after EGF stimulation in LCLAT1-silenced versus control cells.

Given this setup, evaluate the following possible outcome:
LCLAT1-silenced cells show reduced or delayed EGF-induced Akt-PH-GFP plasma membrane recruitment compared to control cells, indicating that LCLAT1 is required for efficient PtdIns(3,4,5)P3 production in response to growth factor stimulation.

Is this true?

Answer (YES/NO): YES